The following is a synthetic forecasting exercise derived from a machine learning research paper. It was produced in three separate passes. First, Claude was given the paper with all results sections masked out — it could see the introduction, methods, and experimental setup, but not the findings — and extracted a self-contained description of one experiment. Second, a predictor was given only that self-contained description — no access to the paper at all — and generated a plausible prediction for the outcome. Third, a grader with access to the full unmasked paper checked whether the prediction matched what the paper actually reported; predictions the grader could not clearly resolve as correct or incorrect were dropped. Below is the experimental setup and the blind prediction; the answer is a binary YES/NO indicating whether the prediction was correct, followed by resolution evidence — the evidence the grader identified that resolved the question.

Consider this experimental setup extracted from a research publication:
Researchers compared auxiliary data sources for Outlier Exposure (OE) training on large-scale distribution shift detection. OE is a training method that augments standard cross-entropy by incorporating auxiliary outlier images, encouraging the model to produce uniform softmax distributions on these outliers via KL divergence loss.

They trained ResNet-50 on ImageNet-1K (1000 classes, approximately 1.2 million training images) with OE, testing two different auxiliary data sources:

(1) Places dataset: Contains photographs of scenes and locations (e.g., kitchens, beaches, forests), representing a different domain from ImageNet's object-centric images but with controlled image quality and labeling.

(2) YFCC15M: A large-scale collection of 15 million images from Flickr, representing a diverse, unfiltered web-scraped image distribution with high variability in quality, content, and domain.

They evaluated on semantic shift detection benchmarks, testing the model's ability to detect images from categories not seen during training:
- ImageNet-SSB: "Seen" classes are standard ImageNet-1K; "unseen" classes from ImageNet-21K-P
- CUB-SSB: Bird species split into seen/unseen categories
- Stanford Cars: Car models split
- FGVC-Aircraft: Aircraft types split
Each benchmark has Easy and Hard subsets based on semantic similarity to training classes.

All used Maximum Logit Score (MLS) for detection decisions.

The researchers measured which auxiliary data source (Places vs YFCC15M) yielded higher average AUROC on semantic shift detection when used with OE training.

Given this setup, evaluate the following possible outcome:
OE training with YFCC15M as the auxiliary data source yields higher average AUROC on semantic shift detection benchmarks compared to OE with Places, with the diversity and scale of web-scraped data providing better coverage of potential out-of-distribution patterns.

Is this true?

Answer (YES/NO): NO